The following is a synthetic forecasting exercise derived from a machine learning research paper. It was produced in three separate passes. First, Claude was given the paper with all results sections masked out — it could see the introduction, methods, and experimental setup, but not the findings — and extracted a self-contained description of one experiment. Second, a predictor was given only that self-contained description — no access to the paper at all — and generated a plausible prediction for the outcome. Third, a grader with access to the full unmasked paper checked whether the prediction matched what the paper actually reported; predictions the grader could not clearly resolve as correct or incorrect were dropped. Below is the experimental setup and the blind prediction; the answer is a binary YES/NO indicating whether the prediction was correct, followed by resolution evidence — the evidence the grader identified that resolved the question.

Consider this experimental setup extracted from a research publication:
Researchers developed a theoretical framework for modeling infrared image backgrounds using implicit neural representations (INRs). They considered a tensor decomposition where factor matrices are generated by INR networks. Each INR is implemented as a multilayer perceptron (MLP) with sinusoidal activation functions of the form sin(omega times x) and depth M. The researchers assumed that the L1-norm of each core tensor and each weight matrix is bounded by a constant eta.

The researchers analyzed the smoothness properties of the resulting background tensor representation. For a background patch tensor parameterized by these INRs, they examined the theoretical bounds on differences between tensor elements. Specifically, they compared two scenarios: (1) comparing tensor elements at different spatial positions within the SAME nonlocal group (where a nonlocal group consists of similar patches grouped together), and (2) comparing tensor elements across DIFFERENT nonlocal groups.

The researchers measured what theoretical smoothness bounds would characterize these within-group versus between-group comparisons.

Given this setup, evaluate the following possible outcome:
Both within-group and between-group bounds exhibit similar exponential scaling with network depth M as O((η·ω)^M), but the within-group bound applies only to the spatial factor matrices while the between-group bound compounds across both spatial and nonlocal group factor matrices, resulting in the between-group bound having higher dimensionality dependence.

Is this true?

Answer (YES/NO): NO